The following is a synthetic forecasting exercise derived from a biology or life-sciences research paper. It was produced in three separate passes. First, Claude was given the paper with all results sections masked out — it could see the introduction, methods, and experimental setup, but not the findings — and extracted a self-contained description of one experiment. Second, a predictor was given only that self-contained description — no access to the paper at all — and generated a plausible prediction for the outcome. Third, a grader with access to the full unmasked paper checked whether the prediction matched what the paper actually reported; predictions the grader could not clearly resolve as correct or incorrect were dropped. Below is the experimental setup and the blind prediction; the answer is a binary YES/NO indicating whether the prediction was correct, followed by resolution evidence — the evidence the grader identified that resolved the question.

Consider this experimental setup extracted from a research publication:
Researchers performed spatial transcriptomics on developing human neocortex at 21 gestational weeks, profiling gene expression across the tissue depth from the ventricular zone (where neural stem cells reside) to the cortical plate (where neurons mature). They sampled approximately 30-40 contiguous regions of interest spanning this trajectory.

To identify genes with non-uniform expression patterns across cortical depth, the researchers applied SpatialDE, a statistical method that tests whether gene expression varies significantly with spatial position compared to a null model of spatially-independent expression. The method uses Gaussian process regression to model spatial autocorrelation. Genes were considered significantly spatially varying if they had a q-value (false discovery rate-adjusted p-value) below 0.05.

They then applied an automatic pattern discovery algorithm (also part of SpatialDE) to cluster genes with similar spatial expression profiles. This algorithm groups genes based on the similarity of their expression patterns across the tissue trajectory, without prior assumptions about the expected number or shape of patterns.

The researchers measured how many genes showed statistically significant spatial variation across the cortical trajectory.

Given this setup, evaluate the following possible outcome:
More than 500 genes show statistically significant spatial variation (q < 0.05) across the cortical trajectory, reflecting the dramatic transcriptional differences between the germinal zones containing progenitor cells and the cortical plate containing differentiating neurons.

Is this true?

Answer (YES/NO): YES